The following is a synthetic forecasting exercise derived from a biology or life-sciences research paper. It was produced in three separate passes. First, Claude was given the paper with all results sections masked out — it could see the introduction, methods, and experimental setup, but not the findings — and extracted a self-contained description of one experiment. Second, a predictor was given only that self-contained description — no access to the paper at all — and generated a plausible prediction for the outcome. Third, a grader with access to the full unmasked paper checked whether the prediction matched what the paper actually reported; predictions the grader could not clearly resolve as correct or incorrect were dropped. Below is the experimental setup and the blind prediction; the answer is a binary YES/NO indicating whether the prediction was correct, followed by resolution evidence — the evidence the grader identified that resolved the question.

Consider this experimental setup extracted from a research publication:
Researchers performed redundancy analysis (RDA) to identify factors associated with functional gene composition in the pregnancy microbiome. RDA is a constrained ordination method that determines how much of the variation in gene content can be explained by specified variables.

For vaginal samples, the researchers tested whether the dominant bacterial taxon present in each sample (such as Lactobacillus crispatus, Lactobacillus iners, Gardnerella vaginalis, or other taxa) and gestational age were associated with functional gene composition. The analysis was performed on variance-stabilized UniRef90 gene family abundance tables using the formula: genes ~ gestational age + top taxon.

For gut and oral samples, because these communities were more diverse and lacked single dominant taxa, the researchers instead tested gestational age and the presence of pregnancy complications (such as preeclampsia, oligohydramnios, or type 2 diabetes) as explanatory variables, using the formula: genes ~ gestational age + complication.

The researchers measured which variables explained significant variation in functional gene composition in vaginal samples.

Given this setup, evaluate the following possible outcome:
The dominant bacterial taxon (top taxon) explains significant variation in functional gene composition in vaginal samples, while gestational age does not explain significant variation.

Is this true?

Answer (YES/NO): NO